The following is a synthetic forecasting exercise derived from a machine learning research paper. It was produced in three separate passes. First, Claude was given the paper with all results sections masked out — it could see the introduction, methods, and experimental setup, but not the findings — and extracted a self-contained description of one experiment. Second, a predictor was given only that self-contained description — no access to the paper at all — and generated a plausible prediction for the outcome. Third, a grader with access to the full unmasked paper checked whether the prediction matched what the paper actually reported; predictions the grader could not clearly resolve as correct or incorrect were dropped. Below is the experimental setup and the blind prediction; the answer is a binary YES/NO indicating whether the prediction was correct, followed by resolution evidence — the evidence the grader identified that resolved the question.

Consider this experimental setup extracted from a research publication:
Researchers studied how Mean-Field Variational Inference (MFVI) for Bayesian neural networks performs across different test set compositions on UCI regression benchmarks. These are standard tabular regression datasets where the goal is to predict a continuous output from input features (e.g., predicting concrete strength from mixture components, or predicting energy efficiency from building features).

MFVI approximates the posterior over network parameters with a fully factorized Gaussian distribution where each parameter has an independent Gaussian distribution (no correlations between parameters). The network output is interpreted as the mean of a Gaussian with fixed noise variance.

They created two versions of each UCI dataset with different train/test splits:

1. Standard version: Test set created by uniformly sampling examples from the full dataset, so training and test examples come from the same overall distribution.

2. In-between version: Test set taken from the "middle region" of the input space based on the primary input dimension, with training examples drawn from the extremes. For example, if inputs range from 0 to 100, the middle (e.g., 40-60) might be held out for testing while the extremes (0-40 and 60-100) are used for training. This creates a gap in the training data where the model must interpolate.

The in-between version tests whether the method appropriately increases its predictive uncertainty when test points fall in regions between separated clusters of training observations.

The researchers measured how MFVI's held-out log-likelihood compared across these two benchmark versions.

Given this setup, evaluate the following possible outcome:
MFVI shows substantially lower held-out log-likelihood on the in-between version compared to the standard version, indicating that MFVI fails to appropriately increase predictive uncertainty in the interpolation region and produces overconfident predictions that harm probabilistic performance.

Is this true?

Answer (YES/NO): YES